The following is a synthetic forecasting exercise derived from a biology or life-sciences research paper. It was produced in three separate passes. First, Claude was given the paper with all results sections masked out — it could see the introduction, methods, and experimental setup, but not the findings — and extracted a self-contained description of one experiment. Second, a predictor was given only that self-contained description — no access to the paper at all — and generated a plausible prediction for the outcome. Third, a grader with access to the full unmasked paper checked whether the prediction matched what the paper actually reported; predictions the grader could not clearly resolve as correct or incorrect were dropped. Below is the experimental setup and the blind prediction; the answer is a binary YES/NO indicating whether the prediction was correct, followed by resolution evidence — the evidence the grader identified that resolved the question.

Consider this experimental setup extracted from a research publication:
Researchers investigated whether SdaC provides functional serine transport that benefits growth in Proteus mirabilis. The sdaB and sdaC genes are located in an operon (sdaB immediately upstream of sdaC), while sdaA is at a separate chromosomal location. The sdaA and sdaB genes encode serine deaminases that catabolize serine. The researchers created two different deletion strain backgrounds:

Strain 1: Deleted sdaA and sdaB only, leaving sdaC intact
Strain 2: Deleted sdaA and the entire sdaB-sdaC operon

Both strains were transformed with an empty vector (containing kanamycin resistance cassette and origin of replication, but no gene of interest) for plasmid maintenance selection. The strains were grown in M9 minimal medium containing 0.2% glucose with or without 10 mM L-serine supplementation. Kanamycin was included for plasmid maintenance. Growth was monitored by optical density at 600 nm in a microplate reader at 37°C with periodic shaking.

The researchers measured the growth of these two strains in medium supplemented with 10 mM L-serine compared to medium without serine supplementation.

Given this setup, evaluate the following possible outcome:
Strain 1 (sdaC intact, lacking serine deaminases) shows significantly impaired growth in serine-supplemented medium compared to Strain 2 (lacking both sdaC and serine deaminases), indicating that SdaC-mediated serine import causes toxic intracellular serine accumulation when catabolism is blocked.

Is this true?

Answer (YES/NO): YES